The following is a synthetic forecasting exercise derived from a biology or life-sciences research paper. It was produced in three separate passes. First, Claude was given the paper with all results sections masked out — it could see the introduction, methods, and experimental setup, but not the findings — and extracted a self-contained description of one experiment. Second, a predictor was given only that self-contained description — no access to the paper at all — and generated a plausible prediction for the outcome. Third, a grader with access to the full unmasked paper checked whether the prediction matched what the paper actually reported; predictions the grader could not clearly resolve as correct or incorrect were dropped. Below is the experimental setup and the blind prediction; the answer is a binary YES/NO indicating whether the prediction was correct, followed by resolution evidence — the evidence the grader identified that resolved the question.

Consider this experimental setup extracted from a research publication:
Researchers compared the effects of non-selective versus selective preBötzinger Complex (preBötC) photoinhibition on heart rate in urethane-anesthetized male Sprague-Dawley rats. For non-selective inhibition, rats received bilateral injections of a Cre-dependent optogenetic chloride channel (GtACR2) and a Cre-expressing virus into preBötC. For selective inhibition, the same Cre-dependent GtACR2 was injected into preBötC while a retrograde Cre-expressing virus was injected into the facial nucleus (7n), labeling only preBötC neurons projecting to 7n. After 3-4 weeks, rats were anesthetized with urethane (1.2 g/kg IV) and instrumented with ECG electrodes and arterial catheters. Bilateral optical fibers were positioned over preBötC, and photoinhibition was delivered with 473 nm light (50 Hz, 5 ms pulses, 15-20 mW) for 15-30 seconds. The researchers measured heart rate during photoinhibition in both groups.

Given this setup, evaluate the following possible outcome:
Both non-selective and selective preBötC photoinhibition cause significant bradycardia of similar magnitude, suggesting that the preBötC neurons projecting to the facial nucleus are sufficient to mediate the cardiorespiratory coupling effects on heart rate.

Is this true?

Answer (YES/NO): NO